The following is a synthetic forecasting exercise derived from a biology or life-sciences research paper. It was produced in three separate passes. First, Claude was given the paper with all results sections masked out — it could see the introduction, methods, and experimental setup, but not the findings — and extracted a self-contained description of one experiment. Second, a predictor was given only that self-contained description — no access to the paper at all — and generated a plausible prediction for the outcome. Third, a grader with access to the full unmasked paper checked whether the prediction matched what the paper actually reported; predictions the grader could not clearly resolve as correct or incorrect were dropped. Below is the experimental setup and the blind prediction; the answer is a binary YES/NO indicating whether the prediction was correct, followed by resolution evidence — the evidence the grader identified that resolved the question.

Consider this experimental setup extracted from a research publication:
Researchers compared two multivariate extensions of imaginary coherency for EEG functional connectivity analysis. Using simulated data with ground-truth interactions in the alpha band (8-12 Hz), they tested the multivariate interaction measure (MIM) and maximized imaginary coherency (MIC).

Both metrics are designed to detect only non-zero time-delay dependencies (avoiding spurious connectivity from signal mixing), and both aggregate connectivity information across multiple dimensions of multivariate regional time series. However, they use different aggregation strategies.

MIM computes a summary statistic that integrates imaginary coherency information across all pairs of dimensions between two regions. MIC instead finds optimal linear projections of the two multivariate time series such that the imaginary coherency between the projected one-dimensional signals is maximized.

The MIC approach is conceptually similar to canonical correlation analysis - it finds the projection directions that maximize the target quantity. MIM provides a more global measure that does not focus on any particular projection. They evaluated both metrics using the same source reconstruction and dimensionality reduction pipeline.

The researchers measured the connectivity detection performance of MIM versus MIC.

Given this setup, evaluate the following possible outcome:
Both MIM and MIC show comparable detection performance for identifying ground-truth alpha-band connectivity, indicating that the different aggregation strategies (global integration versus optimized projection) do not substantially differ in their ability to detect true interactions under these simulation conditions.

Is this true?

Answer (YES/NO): YES